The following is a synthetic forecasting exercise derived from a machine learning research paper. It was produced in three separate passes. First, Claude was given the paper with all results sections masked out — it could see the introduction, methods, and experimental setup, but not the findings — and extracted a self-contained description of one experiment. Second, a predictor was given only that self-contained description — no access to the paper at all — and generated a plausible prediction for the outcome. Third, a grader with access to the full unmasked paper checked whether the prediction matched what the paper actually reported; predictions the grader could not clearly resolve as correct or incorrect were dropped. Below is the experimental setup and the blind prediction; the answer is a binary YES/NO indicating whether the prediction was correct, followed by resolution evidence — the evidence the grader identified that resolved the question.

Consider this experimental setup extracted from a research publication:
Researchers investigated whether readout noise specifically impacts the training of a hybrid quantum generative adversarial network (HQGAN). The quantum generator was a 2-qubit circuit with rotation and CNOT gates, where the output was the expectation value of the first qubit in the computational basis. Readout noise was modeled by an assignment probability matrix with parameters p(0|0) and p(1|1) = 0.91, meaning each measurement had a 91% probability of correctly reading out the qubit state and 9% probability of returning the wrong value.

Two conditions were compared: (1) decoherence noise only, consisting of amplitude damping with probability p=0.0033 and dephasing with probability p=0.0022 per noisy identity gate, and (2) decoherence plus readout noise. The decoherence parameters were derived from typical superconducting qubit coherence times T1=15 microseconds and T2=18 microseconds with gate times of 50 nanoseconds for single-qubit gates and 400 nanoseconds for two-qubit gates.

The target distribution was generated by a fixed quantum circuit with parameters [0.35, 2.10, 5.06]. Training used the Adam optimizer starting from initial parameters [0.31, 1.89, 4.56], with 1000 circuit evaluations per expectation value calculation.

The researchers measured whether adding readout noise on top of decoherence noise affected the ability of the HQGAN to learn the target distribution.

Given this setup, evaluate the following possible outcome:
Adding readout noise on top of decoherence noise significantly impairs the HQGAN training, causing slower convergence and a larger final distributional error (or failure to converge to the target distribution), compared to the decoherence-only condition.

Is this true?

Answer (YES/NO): NO